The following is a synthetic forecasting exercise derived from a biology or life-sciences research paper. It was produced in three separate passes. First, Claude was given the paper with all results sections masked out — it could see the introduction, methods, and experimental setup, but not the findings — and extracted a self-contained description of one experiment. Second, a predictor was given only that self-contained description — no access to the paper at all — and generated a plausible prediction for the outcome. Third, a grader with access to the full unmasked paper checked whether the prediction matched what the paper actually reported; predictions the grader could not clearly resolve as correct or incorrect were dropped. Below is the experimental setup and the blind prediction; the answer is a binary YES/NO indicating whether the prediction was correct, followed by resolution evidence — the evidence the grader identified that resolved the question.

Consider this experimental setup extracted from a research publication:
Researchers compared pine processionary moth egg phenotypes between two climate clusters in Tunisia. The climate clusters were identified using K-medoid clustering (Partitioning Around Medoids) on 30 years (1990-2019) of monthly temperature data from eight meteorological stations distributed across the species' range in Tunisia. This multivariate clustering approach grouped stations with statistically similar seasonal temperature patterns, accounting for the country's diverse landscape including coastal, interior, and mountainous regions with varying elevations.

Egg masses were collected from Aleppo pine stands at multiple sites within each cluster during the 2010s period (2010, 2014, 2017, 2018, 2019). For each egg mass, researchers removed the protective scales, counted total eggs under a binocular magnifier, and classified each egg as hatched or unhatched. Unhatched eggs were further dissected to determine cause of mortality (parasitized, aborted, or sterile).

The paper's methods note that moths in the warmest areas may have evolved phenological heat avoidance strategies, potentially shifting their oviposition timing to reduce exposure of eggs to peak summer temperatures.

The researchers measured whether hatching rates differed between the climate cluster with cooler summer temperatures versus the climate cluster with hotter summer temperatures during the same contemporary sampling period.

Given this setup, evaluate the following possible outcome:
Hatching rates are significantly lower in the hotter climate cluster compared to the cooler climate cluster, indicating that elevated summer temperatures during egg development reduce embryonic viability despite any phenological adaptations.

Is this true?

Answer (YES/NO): NO